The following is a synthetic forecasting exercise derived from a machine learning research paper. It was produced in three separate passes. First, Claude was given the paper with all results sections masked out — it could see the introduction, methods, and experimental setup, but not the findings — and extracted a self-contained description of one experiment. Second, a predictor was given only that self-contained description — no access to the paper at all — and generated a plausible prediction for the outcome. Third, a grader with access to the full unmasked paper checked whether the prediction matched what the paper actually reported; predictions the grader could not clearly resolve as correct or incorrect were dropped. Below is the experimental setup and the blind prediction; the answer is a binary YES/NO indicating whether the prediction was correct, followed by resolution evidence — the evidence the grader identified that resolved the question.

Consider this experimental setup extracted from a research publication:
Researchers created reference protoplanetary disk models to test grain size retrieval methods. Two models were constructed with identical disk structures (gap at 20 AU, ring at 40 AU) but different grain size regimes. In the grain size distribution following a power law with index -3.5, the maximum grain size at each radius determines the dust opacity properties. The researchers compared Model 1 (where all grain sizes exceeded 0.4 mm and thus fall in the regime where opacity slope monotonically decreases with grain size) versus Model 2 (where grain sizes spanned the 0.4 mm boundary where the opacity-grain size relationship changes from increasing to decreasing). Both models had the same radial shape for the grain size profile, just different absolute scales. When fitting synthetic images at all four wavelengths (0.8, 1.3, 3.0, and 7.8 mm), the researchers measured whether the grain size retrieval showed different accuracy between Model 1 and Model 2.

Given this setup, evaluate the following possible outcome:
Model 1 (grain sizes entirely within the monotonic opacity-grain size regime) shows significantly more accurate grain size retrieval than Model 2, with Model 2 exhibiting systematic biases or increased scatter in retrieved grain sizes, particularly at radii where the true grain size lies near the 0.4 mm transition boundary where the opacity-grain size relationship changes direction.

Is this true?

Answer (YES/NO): NO